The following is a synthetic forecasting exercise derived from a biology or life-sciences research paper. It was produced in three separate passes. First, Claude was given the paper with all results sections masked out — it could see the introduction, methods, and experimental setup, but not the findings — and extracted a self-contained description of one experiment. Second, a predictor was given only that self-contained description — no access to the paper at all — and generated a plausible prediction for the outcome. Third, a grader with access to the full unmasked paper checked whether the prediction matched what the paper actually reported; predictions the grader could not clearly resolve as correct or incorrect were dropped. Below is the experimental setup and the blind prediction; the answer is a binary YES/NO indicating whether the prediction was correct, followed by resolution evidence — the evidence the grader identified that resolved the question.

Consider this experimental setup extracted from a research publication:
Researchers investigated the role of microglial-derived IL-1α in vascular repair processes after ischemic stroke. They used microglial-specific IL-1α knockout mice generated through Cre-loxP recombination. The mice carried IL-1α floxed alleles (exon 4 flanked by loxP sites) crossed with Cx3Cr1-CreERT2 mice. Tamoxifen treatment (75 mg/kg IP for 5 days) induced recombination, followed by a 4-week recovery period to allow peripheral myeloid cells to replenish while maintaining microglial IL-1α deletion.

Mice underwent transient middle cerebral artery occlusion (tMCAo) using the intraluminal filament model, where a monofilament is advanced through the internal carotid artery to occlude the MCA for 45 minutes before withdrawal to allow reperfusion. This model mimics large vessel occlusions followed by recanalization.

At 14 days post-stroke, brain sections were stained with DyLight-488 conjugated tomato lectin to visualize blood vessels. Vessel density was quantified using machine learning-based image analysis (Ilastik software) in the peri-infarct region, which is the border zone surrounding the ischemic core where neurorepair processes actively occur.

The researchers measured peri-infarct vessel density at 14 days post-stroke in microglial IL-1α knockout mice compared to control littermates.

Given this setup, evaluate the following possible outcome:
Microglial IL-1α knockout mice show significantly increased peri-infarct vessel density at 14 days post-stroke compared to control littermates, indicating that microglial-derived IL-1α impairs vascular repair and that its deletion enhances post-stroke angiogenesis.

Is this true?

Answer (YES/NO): NO